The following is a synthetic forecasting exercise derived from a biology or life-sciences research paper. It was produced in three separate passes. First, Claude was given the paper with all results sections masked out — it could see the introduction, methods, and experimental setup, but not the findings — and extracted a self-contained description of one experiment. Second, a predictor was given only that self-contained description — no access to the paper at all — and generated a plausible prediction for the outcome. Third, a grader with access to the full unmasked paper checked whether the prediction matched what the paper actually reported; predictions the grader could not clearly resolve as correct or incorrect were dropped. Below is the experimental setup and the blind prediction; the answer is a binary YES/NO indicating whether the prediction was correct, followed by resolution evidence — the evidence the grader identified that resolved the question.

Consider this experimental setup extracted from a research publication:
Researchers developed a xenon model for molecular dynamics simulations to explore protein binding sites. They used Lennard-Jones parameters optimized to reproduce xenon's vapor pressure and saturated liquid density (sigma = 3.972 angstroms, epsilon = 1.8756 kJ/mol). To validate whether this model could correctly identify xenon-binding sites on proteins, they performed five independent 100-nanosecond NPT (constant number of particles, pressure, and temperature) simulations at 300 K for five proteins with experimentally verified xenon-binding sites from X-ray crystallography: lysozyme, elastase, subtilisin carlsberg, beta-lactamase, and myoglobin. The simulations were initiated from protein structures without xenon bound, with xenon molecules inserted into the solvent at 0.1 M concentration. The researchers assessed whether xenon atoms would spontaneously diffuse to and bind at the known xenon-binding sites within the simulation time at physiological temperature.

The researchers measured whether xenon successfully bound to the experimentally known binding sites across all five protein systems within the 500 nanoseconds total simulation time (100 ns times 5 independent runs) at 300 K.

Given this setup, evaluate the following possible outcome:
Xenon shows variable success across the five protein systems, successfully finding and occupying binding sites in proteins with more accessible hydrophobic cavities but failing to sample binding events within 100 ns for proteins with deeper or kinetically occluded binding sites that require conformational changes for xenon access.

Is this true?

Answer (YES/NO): YES